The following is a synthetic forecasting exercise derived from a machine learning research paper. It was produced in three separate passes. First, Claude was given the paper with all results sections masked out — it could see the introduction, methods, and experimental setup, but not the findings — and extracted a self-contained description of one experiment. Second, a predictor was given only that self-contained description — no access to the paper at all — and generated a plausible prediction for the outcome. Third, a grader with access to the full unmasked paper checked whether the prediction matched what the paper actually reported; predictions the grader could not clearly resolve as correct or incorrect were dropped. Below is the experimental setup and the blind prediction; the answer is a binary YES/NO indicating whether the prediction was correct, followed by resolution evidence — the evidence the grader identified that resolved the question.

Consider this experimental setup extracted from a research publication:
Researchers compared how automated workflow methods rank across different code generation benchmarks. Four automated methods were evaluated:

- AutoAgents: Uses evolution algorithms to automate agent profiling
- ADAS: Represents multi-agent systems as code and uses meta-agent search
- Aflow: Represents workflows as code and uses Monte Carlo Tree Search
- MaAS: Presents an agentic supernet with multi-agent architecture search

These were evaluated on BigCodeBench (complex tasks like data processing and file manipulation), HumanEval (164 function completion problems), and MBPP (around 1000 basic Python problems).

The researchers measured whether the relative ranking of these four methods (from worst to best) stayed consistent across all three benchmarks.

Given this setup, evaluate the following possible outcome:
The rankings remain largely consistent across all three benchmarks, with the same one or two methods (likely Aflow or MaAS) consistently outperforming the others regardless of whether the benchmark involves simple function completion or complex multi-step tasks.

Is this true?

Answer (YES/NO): YES